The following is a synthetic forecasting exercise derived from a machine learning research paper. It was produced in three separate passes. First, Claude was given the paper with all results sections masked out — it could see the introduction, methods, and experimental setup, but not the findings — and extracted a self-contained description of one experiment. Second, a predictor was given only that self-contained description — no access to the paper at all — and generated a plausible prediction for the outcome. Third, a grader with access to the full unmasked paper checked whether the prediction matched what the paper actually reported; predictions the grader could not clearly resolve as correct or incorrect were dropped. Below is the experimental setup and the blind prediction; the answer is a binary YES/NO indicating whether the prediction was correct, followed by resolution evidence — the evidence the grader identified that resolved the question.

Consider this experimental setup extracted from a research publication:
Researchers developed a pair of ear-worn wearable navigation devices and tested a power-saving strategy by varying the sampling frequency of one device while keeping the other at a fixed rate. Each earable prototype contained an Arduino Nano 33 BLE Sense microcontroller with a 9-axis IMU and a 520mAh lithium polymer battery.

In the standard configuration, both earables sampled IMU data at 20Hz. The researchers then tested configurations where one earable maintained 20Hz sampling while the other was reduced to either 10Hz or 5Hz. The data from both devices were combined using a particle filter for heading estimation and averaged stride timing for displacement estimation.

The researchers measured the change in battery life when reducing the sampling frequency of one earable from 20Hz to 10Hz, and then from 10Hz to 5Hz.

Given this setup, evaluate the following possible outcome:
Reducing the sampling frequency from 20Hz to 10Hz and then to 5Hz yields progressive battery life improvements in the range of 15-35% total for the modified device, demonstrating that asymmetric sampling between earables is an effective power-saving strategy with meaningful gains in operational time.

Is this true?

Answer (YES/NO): NO